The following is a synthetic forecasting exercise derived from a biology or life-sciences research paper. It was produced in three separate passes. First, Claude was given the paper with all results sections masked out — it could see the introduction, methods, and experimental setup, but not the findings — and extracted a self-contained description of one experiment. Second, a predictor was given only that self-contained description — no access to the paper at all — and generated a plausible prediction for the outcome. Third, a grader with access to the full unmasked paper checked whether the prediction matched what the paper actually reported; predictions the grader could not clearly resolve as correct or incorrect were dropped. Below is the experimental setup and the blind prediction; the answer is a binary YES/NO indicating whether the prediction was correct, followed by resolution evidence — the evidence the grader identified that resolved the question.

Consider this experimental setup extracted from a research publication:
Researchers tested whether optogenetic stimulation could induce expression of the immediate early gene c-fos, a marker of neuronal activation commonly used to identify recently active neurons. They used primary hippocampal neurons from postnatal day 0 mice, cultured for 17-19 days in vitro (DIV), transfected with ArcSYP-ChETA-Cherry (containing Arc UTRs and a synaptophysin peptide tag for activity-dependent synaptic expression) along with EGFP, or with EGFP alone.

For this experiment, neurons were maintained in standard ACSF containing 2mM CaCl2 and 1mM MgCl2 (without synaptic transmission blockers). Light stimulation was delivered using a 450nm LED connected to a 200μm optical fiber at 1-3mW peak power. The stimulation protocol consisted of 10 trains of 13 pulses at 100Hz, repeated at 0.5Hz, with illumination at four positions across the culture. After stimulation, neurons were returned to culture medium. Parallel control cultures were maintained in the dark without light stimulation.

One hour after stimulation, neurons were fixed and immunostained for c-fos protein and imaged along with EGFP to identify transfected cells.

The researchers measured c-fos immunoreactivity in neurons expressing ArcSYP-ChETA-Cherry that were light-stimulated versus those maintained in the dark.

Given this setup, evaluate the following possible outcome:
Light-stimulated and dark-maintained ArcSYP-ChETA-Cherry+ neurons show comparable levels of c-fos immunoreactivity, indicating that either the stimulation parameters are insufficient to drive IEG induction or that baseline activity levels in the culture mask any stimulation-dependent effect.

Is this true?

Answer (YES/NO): NO